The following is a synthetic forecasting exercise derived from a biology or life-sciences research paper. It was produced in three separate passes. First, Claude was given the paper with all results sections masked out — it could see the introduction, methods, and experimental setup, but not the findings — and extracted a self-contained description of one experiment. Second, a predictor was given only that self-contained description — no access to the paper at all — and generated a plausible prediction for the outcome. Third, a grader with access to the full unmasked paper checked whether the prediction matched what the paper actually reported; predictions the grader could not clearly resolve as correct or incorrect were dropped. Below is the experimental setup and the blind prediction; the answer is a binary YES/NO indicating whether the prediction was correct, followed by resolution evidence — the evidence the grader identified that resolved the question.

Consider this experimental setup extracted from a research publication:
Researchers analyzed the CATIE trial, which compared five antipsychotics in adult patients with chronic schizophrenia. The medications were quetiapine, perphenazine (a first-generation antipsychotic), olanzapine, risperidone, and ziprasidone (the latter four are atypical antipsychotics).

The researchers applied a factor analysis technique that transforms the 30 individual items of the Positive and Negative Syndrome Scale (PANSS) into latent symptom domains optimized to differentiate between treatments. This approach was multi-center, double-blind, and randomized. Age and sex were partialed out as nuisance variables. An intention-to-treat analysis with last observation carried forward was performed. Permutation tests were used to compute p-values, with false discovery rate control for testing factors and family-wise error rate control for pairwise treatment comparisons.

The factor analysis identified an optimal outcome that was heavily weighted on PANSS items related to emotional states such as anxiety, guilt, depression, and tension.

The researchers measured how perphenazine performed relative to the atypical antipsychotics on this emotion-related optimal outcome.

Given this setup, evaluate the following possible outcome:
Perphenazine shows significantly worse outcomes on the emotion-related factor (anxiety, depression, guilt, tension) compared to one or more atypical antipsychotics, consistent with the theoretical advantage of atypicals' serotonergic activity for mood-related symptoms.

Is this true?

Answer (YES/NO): NO